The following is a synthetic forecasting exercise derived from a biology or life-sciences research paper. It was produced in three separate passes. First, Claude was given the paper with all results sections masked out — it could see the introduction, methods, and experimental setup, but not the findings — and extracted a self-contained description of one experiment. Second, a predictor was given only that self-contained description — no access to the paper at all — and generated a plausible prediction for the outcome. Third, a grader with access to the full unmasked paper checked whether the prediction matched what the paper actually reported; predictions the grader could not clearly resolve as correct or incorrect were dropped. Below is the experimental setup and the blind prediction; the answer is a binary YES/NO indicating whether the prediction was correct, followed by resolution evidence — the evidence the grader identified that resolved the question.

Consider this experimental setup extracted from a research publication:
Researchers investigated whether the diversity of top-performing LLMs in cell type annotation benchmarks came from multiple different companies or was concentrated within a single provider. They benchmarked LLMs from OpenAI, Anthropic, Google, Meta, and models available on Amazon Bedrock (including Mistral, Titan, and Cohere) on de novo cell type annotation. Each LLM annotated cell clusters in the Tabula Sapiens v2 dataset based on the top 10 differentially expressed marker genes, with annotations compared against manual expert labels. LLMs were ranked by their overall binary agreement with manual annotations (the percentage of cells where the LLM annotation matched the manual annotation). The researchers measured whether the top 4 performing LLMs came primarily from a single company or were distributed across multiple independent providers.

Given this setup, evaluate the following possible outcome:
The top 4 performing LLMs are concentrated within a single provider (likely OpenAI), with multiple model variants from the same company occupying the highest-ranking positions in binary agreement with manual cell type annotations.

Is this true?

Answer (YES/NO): NO